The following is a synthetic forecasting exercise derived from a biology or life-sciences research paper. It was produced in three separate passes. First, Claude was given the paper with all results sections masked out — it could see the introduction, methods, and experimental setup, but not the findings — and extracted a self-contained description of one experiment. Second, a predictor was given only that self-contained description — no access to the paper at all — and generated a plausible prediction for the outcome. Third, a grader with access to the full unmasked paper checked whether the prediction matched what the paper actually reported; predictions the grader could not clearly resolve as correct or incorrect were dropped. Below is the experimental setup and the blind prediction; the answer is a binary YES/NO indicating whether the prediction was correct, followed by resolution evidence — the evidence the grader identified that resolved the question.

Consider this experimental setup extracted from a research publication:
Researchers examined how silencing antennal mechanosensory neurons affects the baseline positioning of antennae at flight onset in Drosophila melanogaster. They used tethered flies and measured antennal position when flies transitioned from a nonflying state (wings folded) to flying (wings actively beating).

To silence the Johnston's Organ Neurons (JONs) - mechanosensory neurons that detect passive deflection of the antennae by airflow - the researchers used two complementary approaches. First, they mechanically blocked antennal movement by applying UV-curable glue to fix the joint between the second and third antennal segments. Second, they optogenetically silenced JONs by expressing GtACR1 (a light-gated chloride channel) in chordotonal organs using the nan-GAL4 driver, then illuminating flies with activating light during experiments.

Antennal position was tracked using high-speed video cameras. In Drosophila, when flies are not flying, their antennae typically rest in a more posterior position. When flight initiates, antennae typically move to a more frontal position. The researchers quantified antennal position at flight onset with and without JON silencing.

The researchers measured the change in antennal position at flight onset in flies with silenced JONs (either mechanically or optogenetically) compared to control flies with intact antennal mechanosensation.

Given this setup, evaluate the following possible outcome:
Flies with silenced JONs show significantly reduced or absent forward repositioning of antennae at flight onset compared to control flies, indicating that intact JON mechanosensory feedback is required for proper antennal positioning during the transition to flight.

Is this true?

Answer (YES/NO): NO